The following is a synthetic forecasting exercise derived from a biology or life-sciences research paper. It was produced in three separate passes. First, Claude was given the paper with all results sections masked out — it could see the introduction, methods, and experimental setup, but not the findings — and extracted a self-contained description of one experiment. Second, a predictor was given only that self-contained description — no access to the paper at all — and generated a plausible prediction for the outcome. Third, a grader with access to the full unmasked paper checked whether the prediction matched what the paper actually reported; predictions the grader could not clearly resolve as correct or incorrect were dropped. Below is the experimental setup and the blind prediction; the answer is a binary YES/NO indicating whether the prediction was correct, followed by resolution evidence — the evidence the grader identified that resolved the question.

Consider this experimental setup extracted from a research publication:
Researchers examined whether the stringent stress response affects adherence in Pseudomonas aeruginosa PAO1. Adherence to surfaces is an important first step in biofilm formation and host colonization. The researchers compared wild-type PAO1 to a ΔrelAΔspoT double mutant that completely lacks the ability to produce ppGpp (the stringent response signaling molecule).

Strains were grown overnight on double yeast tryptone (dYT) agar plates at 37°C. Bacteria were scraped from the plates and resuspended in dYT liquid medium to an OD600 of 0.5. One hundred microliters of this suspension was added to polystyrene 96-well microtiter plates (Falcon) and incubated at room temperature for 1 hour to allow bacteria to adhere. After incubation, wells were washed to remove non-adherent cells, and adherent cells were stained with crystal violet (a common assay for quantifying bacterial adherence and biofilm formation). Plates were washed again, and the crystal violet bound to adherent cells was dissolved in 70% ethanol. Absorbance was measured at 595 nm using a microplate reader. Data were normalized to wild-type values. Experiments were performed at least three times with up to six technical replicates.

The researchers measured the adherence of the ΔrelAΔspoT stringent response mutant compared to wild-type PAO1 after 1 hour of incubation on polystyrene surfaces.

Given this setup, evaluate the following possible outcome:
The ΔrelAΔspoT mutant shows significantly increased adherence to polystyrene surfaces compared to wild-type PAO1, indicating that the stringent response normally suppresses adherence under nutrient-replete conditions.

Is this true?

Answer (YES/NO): NO